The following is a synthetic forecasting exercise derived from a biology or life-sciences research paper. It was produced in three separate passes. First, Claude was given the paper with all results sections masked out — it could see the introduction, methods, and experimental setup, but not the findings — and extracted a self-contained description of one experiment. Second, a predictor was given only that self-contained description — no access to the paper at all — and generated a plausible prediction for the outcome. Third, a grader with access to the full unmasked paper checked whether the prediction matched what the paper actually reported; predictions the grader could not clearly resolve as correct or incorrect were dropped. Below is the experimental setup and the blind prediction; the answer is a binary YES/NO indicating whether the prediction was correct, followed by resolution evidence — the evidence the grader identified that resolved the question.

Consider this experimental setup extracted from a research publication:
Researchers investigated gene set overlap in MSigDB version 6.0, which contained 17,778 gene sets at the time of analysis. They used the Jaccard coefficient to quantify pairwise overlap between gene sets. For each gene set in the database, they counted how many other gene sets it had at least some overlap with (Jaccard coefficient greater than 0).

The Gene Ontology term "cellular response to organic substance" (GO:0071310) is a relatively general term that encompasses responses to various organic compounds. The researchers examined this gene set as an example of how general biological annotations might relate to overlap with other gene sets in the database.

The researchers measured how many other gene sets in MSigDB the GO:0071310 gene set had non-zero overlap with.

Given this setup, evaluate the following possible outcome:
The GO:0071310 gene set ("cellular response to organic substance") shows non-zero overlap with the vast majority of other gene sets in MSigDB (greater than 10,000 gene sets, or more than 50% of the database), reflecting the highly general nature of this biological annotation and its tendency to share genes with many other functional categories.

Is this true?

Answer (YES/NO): YES